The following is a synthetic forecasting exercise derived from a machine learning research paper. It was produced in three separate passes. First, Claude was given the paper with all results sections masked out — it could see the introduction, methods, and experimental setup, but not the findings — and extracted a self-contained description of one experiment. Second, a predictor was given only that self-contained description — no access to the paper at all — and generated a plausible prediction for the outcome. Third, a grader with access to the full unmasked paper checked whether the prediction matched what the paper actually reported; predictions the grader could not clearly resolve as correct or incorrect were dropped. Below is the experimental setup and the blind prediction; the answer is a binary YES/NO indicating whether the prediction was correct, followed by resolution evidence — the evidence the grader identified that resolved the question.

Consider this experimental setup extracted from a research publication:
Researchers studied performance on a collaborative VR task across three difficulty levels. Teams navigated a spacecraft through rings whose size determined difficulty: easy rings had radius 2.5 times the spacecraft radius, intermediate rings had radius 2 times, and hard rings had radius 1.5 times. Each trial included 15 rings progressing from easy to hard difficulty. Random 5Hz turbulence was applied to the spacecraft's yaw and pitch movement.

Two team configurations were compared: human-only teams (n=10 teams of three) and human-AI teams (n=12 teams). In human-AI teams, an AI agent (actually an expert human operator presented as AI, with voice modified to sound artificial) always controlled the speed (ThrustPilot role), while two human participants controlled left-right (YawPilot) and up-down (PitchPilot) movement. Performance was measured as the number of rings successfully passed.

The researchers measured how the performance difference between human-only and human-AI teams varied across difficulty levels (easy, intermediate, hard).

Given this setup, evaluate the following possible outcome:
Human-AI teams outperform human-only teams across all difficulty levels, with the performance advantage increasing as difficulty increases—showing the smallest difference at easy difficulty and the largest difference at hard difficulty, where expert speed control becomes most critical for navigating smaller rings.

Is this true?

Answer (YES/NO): NO